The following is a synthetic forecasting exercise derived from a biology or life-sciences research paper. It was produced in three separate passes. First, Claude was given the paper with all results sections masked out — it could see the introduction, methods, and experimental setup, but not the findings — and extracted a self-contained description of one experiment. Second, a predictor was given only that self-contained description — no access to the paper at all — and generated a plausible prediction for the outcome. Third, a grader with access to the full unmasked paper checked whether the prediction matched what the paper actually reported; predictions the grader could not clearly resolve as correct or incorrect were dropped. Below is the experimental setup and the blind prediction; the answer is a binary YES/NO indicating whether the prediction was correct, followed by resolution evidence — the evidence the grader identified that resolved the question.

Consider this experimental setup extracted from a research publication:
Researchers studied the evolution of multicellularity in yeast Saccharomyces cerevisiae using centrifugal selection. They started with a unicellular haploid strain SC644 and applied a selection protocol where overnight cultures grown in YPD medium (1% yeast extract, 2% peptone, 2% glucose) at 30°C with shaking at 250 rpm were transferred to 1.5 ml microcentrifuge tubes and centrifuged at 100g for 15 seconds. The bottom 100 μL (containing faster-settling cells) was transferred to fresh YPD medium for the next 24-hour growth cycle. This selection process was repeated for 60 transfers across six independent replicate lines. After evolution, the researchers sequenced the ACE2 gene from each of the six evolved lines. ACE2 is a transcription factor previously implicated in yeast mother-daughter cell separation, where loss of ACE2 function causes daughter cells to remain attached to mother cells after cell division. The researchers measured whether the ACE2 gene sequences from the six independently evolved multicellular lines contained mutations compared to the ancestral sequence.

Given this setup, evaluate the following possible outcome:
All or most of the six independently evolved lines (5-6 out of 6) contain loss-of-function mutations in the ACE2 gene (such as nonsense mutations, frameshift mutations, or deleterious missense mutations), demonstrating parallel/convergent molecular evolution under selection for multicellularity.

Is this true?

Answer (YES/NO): YES